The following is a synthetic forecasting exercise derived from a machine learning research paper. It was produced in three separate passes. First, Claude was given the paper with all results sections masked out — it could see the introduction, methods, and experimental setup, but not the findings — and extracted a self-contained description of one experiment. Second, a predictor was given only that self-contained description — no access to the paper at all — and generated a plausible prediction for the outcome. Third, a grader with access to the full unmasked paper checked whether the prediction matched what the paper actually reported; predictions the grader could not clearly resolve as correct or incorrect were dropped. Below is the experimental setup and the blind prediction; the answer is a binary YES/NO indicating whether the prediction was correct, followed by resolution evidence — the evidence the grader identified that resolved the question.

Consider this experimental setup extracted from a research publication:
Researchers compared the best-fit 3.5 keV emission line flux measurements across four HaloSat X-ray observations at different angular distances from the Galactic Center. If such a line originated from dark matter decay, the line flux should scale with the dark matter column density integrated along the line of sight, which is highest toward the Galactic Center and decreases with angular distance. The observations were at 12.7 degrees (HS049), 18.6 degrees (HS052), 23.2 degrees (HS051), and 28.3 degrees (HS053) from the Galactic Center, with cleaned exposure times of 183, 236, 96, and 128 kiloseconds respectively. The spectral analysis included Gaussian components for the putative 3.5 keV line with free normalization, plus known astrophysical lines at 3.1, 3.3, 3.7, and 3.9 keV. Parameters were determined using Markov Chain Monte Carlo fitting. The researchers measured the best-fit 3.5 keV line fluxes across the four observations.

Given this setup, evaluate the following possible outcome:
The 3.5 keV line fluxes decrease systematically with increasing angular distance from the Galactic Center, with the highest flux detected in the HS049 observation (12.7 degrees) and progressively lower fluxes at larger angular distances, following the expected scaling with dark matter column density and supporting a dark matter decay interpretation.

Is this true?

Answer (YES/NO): NO